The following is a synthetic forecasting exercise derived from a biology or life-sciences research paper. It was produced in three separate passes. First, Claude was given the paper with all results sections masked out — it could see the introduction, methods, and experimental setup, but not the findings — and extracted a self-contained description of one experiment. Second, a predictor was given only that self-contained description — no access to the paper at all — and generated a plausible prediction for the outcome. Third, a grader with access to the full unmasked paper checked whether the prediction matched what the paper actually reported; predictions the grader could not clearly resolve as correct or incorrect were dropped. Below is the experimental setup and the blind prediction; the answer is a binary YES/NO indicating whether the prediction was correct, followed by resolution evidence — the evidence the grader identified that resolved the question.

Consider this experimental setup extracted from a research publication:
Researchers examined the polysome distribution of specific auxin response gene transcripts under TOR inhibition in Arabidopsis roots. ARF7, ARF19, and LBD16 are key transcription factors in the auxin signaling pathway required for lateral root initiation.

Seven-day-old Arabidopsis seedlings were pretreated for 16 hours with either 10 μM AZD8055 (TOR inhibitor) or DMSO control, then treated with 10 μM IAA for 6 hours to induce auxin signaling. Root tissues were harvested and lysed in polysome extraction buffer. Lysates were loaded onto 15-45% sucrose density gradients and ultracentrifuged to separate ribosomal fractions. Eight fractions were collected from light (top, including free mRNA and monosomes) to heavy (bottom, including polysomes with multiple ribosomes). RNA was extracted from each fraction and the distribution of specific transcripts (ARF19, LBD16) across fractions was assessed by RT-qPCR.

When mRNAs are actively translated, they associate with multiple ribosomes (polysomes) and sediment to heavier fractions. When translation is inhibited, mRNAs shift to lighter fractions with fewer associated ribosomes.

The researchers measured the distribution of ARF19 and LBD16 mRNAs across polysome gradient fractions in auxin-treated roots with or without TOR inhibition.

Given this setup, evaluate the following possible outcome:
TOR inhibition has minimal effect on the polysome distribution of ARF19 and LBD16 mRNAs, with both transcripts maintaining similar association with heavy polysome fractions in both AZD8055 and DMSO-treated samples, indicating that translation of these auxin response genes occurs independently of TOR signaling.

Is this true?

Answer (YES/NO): NO